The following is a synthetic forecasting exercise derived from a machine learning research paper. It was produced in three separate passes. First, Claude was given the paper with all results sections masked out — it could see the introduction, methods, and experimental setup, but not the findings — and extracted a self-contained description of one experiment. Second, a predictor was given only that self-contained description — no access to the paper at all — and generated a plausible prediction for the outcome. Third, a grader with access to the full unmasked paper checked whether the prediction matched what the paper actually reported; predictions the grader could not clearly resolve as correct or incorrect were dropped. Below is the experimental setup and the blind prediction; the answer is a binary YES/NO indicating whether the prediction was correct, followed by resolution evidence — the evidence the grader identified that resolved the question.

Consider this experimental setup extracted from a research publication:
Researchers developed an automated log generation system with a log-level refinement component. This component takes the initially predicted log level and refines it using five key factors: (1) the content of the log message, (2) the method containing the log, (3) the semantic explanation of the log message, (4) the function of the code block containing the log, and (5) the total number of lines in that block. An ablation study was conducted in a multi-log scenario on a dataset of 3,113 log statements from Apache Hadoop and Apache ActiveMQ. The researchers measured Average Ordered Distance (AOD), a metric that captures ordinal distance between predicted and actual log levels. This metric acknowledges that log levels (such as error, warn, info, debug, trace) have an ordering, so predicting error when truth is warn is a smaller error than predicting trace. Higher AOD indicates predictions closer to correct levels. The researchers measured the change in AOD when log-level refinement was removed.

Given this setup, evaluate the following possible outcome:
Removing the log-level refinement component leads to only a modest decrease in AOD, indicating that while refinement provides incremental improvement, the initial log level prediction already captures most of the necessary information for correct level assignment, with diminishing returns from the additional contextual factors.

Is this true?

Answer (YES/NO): NO